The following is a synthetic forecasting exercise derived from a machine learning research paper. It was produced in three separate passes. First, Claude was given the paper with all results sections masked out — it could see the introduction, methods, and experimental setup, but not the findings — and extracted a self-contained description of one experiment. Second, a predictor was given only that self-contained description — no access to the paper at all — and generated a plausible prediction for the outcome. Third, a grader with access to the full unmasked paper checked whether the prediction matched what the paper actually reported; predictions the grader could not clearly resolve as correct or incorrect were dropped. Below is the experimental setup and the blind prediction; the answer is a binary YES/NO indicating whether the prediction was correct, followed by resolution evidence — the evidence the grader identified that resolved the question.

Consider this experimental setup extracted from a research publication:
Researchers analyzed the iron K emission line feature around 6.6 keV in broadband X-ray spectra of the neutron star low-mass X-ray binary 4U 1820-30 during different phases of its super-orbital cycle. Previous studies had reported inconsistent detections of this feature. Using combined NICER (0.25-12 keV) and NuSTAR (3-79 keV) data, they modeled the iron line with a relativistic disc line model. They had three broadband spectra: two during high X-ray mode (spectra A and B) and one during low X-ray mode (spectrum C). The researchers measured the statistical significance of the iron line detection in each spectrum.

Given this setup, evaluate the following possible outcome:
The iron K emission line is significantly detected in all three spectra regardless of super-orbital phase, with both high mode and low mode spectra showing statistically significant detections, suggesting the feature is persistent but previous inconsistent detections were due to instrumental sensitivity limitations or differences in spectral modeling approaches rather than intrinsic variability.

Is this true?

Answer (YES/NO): YES